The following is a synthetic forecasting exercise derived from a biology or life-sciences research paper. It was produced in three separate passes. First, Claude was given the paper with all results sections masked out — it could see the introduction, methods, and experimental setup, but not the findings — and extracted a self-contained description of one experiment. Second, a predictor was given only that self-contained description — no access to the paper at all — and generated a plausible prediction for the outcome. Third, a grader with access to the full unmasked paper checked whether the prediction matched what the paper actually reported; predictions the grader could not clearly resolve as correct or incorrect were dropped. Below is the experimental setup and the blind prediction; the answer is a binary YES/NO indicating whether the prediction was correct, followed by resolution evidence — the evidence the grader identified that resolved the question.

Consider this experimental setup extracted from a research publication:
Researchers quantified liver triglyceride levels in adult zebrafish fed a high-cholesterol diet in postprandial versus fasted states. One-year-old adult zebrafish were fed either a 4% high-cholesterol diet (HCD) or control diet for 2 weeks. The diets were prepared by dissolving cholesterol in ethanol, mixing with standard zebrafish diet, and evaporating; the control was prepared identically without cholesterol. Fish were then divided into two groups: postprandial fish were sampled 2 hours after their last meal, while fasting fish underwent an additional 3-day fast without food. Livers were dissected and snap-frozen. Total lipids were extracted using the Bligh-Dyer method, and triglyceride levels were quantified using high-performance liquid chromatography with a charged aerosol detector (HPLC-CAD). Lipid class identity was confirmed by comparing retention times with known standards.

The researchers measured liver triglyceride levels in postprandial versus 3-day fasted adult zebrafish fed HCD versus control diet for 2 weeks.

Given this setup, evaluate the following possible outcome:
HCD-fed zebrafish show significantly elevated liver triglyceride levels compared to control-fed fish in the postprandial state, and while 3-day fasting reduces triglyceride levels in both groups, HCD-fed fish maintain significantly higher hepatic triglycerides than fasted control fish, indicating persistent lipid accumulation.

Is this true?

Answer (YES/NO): NO